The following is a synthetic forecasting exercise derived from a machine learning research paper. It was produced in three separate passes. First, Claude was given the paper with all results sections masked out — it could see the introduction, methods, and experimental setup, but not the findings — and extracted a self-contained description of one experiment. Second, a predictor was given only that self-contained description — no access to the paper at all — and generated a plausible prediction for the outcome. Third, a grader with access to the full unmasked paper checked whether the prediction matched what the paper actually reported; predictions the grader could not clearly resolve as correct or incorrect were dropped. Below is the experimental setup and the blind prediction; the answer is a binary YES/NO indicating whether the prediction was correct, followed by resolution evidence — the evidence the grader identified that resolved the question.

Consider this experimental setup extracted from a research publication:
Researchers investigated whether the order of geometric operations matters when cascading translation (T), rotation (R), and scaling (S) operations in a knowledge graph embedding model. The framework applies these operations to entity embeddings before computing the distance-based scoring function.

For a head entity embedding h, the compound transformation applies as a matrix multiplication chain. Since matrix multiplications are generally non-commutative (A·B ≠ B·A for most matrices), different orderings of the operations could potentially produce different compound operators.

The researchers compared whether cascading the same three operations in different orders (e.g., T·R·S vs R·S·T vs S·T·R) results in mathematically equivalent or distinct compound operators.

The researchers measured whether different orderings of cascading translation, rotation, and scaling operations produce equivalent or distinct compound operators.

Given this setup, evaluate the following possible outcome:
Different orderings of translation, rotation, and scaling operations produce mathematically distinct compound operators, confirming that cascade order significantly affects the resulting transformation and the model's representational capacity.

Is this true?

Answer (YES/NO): YES